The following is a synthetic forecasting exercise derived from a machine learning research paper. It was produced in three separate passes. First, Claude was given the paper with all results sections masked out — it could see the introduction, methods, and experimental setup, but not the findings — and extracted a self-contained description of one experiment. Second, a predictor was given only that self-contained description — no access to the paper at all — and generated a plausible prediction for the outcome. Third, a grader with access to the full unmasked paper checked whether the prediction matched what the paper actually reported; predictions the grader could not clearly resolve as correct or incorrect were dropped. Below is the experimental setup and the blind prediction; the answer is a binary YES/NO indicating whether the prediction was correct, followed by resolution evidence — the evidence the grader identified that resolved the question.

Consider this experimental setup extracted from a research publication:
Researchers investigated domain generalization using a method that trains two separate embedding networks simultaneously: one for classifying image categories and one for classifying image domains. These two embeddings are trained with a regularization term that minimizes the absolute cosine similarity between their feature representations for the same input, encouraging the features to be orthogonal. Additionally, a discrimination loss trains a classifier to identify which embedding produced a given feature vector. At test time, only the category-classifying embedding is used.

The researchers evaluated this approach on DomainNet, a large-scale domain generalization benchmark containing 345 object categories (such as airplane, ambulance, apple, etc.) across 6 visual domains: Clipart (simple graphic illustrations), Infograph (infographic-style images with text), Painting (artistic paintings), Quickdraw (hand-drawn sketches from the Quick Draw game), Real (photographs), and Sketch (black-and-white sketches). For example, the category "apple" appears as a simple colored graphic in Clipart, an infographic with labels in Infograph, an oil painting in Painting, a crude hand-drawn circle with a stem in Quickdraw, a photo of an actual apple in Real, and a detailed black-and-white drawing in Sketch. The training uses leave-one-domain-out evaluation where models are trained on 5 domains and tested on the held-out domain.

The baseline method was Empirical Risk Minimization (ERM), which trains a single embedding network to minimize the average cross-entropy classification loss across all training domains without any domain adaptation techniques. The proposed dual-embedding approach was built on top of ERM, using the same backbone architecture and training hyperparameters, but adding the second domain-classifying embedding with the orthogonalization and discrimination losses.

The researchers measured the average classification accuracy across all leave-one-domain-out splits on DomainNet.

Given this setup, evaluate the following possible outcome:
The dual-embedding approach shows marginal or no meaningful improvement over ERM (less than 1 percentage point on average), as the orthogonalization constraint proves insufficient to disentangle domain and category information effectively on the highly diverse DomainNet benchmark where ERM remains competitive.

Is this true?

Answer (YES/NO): YES